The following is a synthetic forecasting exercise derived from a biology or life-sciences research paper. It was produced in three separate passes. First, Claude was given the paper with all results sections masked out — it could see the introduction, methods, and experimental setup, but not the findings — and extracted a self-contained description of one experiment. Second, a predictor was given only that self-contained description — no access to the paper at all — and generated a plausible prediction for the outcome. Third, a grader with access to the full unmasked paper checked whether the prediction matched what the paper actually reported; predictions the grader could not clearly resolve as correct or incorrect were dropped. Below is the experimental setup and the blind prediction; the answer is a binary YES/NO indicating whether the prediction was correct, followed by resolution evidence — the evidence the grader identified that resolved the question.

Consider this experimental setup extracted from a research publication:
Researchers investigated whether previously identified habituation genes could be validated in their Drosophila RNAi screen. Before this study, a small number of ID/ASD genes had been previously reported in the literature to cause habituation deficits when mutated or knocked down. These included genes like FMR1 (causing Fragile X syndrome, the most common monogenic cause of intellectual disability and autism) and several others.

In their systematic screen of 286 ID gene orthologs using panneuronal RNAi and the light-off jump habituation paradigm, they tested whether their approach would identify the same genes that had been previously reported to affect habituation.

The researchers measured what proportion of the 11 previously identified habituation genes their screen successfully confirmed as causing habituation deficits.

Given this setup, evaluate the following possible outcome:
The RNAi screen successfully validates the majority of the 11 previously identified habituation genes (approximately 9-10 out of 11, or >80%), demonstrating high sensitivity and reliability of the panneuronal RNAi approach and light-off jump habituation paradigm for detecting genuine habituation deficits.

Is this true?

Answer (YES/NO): NO